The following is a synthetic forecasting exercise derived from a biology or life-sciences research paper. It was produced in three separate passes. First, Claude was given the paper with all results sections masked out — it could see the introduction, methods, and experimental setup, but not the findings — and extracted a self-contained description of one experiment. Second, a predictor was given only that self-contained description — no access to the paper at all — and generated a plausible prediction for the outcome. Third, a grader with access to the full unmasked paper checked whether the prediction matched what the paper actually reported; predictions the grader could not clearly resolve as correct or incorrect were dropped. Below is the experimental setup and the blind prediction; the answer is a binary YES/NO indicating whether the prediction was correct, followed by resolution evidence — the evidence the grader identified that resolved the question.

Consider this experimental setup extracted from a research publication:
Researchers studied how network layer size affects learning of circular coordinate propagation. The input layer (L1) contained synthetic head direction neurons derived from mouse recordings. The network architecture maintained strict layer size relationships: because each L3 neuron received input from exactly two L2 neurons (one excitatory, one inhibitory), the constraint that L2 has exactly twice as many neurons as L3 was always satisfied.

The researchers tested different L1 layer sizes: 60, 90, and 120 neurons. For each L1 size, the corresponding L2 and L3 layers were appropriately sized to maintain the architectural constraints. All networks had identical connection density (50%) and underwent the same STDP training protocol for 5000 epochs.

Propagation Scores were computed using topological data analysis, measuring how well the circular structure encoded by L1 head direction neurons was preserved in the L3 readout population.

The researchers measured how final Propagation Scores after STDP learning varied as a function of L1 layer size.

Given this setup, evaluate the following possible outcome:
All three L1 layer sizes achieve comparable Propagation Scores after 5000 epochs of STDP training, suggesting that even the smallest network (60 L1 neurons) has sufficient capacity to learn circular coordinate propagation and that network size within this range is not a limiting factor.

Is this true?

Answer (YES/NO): NO